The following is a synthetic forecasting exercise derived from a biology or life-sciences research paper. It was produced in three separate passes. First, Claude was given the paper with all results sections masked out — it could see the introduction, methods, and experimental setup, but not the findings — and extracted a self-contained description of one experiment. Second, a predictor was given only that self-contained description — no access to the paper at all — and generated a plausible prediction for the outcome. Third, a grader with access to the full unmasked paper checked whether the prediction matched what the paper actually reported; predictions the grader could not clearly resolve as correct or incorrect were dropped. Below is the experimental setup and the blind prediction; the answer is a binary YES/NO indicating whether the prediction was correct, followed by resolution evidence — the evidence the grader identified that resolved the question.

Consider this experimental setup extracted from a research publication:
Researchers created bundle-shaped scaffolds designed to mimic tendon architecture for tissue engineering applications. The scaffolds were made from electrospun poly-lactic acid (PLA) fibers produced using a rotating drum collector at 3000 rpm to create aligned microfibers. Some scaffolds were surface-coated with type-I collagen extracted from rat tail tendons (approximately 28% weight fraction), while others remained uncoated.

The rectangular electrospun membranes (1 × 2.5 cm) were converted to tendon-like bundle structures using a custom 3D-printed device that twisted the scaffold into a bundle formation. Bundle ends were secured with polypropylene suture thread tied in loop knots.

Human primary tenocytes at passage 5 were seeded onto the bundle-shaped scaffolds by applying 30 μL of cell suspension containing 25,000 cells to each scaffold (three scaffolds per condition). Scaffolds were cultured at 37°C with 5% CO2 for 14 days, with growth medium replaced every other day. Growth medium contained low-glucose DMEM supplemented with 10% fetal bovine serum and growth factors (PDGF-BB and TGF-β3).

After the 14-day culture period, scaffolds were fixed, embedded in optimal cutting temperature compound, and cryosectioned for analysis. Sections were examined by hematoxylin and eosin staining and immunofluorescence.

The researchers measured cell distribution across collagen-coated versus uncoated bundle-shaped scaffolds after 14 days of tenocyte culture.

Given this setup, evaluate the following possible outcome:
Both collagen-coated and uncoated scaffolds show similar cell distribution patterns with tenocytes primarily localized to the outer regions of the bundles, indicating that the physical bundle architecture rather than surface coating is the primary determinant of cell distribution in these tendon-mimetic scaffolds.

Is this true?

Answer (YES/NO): NO